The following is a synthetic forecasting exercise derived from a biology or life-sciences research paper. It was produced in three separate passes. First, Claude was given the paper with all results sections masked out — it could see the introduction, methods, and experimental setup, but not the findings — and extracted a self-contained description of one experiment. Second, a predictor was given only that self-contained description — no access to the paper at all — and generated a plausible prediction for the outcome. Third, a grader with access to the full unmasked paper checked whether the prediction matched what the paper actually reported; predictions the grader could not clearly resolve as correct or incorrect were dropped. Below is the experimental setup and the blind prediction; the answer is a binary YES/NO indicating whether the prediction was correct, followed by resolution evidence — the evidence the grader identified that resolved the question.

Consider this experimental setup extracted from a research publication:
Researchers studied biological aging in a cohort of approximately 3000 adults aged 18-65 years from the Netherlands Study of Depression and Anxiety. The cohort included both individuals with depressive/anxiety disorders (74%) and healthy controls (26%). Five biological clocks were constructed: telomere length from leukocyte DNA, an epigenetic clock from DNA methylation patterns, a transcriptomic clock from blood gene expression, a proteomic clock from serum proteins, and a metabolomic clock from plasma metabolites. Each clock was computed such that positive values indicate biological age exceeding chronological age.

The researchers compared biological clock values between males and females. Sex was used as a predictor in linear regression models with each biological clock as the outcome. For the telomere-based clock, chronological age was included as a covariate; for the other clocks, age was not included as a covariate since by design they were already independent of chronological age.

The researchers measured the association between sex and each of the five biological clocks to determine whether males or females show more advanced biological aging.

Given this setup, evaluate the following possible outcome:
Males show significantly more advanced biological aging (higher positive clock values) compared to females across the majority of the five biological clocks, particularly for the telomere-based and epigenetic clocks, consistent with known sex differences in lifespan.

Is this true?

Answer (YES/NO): YES